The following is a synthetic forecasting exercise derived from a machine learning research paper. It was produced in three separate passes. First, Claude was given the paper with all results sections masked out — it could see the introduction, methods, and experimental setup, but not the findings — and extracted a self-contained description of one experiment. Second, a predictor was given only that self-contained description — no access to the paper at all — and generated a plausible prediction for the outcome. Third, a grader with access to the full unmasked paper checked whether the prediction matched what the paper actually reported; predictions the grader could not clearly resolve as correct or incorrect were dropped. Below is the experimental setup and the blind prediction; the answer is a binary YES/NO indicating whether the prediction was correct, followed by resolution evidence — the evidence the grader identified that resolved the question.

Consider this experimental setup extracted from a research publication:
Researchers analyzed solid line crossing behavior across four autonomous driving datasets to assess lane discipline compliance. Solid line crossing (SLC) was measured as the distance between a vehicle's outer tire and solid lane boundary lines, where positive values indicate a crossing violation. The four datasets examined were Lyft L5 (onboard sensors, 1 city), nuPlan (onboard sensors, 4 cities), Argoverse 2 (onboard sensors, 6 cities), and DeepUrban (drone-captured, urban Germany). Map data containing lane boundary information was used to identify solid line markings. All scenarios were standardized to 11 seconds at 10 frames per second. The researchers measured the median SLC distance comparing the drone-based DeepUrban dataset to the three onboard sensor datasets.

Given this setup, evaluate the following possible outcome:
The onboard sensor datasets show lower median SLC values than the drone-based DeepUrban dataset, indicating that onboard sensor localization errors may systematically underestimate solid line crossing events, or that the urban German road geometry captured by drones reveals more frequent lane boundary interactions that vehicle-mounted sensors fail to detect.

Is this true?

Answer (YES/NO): NO